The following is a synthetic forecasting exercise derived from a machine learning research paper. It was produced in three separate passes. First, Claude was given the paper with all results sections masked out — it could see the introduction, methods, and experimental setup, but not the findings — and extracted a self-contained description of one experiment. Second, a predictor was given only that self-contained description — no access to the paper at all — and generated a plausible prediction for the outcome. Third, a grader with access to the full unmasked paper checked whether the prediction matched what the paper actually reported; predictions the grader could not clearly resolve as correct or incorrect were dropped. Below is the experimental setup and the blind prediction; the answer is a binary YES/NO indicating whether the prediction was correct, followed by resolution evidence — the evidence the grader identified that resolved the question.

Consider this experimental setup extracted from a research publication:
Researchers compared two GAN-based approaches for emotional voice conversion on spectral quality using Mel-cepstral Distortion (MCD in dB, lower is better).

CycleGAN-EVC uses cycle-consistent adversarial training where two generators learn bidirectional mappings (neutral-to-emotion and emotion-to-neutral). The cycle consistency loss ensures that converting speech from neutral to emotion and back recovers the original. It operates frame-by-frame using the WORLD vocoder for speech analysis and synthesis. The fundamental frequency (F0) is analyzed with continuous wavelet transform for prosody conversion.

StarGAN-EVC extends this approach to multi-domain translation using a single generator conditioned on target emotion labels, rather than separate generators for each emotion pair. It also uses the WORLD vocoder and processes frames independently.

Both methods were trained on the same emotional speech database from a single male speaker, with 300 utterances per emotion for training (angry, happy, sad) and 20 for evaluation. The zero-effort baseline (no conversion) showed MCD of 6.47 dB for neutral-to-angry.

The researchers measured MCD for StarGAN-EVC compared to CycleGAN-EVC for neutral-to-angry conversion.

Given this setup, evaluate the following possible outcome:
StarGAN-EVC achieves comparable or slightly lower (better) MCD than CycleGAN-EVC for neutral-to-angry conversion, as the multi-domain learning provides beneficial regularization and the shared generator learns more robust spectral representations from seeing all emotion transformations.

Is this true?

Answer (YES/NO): YES